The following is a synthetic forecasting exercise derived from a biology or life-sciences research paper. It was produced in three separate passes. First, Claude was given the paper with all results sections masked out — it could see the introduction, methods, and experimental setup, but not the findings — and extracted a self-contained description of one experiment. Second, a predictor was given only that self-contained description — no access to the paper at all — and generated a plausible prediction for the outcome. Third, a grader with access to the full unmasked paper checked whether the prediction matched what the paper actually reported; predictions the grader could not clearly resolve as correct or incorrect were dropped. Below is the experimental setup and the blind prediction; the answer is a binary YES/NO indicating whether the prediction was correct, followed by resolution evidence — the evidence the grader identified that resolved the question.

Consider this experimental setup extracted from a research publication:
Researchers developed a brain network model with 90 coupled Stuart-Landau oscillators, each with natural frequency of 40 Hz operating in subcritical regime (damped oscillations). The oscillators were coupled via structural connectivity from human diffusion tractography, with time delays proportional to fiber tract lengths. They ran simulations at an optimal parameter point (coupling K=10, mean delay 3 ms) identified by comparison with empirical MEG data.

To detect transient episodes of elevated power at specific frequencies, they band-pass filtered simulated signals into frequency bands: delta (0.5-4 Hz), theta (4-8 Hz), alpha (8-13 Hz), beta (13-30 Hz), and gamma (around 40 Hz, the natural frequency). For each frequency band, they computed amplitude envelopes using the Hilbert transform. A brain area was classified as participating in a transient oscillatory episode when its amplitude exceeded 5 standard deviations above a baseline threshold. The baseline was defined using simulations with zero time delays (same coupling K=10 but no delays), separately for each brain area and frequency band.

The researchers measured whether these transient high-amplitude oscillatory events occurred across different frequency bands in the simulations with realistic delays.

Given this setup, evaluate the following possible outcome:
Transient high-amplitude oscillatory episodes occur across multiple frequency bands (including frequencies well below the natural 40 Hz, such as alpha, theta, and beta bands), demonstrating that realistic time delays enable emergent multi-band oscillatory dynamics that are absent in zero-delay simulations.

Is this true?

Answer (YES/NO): YES